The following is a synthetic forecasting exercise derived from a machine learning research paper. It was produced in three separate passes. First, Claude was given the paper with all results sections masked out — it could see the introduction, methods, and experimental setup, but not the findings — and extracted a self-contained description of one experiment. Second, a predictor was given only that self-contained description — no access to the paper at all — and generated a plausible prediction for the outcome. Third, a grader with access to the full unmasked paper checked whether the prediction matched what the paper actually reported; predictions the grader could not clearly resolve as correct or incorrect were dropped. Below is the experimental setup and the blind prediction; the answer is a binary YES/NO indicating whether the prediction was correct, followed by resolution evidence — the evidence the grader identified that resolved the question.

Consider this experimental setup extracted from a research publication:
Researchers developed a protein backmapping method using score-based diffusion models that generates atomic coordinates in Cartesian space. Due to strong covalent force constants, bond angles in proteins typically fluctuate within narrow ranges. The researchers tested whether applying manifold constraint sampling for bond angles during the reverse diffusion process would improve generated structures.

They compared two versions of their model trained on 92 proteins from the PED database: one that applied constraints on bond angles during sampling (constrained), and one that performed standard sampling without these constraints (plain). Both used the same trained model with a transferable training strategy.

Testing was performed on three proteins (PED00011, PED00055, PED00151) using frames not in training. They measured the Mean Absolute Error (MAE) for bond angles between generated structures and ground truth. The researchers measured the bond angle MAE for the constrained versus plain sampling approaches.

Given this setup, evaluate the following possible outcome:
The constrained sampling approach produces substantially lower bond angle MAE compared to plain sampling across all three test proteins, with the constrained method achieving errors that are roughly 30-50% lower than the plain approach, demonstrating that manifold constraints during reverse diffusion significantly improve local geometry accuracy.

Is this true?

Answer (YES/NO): NO